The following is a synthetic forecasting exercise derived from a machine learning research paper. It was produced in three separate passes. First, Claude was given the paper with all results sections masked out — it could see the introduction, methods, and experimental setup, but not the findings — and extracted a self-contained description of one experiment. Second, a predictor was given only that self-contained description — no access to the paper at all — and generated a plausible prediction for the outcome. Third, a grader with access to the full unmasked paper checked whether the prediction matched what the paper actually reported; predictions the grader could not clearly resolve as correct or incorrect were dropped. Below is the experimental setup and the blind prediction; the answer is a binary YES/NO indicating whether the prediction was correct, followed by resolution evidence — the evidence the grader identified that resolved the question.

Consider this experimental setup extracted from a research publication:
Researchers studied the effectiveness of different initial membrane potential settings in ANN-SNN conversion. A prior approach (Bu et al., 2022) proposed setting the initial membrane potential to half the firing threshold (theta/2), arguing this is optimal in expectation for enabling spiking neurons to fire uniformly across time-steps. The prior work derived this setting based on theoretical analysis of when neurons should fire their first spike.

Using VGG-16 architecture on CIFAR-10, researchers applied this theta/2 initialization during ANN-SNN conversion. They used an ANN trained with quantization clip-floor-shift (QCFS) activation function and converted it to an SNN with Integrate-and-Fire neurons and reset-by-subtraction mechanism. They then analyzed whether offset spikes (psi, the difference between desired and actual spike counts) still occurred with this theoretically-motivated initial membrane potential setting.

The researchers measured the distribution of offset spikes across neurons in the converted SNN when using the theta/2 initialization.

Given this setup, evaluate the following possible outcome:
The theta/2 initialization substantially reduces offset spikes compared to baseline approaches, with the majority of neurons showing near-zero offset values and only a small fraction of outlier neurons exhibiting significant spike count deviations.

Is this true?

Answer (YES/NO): NO